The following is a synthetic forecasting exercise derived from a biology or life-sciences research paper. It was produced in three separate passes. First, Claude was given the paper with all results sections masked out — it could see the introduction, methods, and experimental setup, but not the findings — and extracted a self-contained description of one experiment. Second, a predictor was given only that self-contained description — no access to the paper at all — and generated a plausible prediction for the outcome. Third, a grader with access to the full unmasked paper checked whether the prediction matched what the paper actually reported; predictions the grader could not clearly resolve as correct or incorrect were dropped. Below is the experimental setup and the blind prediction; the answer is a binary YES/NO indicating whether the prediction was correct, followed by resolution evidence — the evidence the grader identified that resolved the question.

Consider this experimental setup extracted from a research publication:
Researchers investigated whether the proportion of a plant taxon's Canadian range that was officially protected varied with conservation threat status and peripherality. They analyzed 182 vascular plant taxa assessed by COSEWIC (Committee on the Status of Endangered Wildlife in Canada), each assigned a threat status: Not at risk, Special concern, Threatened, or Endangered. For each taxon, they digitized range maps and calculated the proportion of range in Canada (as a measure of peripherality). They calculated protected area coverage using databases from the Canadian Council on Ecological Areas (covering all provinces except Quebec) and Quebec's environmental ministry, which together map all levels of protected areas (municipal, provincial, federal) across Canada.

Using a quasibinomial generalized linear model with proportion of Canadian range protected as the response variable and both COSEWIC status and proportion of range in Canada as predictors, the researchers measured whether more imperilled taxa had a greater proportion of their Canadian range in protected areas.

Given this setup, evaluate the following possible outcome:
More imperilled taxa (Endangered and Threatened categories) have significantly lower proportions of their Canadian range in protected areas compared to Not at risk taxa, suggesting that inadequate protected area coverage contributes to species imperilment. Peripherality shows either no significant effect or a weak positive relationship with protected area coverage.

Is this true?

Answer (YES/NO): NO